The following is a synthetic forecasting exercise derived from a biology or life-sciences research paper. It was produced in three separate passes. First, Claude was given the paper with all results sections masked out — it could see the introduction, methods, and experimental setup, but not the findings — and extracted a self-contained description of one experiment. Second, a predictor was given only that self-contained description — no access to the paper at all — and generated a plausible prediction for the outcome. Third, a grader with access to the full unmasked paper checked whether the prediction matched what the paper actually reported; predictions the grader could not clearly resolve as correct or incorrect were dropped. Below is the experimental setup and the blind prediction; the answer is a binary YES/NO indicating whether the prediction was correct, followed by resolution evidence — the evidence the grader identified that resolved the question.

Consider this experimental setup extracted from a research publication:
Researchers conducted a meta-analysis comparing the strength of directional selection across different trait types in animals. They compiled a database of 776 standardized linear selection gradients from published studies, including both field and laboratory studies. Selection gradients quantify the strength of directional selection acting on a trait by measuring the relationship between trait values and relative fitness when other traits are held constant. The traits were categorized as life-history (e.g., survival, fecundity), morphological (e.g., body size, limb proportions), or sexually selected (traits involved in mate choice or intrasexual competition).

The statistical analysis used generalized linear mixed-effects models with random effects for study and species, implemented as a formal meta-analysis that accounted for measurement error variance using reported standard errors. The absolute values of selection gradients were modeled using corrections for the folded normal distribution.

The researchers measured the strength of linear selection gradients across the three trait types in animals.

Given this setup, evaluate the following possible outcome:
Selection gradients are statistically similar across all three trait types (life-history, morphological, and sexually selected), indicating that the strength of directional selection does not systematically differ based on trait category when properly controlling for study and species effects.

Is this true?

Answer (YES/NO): NO